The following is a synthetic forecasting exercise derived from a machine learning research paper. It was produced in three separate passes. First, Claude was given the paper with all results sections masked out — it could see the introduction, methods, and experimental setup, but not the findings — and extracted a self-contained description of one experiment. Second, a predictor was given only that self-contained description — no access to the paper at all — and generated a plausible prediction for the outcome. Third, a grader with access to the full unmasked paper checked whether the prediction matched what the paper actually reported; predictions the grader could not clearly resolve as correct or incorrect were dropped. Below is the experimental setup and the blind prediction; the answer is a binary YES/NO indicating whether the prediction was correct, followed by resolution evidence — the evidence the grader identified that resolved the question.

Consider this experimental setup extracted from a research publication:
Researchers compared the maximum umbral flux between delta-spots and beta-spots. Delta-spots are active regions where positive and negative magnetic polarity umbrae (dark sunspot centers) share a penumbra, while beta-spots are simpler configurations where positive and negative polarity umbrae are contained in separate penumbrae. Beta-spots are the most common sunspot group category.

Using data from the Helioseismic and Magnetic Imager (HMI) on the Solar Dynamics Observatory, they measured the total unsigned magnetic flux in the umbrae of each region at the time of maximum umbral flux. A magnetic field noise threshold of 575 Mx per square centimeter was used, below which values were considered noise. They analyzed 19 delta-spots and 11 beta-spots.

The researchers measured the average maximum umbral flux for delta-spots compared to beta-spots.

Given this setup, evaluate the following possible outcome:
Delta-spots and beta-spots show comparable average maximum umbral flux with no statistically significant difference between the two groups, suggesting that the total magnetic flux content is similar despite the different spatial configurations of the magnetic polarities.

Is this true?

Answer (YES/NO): NO